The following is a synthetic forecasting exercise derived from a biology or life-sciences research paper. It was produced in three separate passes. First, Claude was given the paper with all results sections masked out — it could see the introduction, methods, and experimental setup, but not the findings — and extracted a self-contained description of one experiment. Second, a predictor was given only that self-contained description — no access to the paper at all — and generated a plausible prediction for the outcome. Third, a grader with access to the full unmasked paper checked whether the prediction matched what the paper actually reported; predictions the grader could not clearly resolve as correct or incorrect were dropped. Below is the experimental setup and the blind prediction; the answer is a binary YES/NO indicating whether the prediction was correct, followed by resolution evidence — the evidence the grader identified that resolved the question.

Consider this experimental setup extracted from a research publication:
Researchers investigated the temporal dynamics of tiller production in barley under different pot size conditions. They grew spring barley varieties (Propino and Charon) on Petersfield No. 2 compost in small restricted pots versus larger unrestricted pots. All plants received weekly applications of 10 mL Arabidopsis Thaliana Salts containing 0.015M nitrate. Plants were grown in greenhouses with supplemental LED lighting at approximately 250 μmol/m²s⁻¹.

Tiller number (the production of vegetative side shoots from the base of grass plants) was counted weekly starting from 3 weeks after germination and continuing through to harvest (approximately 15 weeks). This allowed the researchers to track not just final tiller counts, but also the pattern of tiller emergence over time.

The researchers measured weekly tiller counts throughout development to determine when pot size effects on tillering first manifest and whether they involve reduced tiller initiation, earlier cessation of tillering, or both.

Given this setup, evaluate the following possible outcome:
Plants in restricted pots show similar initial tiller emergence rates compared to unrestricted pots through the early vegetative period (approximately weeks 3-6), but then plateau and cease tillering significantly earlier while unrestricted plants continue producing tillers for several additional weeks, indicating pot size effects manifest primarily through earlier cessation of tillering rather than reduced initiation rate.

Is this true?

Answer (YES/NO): NO